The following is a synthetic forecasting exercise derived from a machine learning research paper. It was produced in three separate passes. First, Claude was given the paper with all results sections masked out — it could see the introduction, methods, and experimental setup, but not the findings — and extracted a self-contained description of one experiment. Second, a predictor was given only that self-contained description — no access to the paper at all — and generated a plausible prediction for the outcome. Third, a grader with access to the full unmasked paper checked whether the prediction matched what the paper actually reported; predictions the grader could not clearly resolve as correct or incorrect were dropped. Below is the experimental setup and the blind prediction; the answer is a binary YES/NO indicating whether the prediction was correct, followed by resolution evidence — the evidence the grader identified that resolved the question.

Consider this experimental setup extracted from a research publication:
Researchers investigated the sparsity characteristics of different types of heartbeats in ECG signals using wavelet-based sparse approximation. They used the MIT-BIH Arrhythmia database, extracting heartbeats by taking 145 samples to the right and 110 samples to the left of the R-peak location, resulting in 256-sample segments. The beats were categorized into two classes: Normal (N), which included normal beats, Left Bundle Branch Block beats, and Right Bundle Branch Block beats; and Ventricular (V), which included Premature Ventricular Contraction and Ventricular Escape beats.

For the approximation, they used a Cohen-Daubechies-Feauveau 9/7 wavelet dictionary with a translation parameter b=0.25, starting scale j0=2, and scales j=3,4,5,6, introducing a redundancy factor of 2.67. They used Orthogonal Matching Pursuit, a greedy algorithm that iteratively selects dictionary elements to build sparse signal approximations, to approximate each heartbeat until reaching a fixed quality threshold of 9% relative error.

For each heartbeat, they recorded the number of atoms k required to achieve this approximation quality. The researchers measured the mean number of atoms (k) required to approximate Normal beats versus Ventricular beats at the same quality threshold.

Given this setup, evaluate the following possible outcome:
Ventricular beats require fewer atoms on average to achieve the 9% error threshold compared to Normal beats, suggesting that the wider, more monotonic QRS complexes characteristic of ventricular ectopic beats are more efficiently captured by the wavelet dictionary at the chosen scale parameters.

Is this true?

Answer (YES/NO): YES